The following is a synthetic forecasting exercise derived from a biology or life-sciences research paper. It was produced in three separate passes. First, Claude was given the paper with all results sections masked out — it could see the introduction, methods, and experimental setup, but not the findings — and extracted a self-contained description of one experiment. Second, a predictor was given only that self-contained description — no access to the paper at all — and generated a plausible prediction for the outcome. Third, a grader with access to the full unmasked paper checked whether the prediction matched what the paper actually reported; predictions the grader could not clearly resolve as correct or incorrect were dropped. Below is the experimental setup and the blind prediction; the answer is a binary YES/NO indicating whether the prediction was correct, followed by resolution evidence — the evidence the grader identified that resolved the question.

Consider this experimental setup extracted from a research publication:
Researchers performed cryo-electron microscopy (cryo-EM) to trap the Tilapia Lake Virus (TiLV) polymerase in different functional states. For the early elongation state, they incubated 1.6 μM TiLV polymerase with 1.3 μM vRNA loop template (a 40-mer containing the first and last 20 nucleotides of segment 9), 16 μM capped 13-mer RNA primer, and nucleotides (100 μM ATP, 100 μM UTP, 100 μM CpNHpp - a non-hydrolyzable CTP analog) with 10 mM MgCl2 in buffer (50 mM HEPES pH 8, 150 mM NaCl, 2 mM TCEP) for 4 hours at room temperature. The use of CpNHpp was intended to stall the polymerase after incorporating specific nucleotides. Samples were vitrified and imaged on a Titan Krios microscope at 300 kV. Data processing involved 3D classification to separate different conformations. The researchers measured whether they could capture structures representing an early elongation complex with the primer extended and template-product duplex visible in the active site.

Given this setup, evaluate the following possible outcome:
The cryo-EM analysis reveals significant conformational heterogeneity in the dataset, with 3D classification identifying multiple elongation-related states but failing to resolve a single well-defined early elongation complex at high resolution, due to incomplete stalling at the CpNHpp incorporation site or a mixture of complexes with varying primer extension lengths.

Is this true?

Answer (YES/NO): NO